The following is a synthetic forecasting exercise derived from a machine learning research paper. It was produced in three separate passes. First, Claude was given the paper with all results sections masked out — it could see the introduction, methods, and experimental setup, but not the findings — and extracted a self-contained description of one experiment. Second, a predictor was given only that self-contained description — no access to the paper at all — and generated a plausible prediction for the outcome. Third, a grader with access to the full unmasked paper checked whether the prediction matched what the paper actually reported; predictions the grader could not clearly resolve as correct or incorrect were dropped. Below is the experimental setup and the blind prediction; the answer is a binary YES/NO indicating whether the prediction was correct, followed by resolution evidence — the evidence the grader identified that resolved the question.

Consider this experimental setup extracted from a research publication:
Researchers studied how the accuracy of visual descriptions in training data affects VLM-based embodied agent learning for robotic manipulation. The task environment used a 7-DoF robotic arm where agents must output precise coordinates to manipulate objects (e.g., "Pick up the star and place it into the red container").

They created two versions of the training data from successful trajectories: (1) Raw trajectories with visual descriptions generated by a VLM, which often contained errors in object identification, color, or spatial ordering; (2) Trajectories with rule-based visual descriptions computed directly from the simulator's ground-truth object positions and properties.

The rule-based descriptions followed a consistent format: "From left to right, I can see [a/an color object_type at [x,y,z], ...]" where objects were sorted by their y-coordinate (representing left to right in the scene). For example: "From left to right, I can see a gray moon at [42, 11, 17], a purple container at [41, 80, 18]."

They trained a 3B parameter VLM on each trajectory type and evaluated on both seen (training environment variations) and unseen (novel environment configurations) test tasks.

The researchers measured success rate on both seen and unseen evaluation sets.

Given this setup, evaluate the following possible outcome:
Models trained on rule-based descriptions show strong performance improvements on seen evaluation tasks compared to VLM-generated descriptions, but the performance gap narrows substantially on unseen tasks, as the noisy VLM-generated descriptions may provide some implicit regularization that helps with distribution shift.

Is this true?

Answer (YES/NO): NO